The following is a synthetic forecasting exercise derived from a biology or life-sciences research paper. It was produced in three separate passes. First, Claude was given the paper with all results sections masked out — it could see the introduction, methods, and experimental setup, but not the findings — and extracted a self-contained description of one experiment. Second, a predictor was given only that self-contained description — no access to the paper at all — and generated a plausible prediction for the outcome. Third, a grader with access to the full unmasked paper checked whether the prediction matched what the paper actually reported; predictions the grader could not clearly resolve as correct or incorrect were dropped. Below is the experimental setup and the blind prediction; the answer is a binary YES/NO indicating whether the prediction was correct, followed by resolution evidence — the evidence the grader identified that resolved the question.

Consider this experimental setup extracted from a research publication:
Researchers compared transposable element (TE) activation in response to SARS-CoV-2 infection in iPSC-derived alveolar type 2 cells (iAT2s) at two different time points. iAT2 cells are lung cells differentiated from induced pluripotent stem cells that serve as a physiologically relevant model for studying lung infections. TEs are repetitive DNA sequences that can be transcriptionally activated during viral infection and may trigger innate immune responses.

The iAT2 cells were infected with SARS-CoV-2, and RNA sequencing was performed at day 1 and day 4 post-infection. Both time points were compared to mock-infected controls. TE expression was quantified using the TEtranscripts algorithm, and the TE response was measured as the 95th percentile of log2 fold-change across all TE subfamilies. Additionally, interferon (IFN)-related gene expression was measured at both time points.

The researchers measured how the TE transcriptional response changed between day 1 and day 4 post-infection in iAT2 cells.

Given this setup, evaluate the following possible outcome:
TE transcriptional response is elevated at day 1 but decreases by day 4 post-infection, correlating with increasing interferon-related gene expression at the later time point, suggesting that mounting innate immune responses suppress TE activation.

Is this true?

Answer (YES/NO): NO